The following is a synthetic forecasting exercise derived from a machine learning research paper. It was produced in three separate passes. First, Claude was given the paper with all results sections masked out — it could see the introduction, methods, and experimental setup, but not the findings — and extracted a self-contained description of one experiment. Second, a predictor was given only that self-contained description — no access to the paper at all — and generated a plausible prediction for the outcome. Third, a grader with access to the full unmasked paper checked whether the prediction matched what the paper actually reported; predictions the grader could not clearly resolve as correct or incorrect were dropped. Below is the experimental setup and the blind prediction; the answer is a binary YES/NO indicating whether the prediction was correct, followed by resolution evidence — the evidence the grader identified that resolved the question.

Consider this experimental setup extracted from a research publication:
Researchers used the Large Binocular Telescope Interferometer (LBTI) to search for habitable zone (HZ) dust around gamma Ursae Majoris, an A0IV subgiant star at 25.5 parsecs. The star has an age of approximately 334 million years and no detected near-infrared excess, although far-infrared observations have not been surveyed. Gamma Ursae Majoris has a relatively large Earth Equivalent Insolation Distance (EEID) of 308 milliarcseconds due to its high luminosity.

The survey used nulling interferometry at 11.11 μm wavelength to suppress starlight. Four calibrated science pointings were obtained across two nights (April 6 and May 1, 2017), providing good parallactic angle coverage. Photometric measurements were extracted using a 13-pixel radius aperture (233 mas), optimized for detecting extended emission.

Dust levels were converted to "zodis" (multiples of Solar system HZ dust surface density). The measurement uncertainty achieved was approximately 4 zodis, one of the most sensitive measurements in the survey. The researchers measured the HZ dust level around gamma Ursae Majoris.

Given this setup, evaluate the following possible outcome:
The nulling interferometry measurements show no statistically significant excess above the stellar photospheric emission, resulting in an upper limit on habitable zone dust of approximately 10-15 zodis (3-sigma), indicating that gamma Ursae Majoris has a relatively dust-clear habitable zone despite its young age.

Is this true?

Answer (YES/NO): YES